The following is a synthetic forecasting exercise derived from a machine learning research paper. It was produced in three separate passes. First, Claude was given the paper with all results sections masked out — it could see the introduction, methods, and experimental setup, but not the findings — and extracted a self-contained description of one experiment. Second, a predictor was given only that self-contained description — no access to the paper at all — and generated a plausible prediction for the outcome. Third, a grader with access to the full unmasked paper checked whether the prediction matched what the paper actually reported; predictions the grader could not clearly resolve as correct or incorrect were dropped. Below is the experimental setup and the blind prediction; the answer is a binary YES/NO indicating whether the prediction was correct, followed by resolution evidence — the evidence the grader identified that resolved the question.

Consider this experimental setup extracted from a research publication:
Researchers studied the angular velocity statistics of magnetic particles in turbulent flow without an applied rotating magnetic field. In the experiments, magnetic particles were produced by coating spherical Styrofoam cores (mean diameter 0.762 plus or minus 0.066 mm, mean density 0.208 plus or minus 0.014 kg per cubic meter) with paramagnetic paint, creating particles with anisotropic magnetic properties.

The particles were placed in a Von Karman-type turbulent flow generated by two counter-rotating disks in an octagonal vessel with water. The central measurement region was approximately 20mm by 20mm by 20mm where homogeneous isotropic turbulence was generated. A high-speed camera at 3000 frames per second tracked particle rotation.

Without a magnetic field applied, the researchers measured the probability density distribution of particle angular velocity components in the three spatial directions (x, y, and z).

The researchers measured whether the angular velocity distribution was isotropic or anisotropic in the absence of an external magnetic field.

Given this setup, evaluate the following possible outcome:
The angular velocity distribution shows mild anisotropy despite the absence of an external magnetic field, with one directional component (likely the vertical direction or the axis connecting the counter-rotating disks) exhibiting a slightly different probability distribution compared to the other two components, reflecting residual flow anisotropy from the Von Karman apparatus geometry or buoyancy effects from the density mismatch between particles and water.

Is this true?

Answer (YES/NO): NO